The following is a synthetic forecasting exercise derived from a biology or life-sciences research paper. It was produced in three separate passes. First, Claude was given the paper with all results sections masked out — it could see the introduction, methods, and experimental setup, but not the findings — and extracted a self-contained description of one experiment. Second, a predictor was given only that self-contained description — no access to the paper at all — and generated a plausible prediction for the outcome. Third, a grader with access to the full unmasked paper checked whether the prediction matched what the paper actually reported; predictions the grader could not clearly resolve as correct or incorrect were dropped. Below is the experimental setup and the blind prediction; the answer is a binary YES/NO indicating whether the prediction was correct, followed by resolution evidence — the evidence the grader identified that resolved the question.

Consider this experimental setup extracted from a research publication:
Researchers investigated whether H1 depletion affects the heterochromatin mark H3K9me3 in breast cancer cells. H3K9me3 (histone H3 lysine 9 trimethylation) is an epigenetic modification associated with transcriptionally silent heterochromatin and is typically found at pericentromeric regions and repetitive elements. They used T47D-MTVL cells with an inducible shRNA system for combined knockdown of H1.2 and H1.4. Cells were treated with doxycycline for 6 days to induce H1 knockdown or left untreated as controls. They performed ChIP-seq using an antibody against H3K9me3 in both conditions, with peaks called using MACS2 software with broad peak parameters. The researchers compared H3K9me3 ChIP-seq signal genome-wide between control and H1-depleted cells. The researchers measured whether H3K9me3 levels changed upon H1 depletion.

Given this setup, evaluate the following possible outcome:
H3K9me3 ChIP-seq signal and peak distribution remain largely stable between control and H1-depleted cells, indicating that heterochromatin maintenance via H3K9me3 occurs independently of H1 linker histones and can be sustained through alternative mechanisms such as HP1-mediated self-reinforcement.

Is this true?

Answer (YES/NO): NO